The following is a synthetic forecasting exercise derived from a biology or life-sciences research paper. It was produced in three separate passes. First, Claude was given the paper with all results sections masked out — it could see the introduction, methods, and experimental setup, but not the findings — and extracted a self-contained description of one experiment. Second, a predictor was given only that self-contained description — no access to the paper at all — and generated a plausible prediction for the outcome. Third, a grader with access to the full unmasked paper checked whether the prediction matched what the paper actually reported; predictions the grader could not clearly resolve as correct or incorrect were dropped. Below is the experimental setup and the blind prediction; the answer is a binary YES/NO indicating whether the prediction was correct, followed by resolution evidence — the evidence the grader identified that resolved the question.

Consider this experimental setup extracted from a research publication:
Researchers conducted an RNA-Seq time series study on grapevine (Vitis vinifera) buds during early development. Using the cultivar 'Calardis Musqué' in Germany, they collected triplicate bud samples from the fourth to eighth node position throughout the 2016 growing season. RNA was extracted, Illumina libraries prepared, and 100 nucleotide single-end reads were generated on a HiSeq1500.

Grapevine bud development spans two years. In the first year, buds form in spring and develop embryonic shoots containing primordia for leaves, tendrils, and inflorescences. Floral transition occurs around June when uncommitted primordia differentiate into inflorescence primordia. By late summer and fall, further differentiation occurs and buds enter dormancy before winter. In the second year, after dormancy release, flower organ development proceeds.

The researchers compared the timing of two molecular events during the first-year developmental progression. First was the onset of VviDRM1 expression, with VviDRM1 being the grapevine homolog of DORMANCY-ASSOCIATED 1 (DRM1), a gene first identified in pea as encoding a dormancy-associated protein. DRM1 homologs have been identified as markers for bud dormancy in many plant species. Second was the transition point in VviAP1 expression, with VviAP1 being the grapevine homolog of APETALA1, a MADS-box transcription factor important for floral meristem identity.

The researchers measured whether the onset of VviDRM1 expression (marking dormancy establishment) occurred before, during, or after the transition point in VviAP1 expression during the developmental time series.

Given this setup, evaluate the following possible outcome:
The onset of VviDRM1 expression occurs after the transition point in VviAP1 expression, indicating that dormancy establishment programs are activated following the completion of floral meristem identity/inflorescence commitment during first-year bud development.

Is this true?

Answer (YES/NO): YES